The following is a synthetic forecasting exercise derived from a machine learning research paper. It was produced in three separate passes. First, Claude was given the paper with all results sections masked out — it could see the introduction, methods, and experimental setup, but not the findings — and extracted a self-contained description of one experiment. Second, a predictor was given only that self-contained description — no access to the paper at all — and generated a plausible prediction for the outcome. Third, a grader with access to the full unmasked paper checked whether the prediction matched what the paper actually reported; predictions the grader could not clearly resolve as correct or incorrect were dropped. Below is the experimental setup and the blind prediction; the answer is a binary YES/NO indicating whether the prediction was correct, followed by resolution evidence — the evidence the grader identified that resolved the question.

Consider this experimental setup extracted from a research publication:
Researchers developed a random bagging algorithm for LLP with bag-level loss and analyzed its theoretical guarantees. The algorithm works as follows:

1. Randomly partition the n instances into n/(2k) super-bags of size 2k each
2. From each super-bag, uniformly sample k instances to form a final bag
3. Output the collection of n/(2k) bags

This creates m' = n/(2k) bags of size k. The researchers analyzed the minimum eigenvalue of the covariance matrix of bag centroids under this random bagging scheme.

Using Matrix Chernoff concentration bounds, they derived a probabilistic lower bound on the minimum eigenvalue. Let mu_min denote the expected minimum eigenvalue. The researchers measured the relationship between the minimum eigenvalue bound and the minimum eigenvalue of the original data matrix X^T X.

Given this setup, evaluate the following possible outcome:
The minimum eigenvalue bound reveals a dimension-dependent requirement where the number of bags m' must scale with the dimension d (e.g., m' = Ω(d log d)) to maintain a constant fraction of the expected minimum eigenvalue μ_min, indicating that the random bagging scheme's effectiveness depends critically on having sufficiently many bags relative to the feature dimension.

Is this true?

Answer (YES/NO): NO